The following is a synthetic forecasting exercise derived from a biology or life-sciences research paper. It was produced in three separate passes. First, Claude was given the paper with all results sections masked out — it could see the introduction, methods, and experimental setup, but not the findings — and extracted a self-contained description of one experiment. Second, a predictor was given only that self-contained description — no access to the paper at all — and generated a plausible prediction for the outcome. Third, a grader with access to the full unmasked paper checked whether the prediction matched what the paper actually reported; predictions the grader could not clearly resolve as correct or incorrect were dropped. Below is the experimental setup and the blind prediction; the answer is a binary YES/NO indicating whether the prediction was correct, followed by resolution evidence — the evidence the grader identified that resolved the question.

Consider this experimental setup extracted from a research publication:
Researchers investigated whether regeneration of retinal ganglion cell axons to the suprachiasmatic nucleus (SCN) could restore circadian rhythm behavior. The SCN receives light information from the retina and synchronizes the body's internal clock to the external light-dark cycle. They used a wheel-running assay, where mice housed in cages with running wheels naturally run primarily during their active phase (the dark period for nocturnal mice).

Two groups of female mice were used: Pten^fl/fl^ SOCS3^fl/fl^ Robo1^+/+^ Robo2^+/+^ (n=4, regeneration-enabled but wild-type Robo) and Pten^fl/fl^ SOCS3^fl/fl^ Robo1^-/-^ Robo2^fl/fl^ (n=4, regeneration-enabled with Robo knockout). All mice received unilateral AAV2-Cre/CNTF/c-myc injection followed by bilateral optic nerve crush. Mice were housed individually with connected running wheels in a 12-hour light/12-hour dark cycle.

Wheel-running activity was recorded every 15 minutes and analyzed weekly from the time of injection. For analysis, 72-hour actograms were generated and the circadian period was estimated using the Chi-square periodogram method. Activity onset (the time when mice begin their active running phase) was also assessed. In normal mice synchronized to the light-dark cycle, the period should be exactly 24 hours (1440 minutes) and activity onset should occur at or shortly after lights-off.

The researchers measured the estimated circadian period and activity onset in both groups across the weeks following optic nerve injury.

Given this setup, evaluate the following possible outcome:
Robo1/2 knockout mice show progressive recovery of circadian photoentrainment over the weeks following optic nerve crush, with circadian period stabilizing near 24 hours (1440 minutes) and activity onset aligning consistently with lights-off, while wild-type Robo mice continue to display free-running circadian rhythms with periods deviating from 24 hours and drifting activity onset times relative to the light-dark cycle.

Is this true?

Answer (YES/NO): NO